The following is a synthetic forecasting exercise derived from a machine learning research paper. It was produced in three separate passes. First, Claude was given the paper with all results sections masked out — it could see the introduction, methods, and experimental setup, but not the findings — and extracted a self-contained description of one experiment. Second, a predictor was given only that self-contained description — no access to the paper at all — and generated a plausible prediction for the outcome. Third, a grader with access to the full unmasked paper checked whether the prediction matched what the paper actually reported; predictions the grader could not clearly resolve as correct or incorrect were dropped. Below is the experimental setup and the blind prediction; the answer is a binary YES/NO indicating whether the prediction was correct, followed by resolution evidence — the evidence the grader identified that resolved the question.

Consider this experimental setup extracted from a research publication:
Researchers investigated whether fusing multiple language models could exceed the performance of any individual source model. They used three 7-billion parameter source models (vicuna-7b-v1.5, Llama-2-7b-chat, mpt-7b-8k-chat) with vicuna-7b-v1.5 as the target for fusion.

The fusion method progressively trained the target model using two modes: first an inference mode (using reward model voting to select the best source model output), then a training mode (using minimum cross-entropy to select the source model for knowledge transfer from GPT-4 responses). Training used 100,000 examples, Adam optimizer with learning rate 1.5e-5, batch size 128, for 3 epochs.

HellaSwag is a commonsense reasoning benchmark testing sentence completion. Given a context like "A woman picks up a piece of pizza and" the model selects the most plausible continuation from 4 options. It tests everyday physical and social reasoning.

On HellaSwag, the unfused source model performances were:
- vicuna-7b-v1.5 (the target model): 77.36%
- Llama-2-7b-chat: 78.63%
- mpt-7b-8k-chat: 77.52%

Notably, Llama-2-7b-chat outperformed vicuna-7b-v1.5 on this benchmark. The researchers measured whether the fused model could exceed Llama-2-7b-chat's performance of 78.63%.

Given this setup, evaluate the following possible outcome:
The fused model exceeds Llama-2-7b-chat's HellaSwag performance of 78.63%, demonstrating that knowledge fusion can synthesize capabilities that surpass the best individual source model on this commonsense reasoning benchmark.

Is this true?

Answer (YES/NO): NO